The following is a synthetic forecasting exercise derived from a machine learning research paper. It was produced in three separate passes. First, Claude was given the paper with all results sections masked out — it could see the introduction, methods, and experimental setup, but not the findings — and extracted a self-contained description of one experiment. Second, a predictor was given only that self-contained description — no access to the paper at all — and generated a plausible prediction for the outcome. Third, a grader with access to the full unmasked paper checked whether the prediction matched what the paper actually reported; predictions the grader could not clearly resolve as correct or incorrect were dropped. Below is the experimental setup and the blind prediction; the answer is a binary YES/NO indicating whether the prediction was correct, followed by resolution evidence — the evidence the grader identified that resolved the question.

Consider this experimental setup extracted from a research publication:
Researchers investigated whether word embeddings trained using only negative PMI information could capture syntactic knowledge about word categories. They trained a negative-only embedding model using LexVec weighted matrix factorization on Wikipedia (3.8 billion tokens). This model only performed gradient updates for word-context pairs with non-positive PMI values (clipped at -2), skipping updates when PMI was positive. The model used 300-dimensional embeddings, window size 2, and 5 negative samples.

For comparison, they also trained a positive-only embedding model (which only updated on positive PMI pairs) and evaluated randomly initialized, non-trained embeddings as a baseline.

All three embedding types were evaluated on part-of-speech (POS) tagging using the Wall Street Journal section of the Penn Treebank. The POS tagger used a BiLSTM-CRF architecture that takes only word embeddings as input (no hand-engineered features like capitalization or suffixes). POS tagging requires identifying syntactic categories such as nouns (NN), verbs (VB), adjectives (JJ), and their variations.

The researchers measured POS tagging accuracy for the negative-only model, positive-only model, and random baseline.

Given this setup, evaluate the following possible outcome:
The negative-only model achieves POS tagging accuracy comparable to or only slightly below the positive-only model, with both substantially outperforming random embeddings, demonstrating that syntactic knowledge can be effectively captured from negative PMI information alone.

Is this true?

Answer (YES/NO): YES